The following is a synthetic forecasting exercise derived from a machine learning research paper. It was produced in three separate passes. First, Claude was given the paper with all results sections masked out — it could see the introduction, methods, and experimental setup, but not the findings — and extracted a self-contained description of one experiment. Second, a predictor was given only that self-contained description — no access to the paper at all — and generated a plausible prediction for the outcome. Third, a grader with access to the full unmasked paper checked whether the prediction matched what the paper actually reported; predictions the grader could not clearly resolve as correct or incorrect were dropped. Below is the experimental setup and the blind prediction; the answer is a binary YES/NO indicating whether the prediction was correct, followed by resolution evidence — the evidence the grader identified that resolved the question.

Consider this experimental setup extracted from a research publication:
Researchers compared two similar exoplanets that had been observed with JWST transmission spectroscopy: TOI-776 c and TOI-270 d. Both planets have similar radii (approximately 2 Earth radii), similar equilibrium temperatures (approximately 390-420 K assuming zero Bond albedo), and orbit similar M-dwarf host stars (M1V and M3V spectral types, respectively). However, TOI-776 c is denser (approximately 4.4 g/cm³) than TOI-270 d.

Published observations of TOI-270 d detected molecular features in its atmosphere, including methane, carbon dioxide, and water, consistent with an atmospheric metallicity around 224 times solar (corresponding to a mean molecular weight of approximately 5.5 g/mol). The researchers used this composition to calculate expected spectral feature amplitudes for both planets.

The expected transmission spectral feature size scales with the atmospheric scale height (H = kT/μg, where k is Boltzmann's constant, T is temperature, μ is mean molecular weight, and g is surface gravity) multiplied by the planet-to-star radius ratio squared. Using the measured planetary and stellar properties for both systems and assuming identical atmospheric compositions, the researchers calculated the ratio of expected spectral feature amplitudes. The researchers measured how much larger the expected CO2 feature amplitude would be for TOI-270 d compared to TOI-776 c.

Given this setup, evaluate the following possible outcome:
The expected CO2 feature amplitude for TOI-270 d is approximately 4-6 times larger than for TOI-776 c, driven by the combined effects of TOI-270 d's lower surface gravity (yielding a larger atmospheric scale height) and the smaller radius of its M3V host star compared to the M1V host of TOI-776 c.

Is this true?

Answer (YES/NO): NO